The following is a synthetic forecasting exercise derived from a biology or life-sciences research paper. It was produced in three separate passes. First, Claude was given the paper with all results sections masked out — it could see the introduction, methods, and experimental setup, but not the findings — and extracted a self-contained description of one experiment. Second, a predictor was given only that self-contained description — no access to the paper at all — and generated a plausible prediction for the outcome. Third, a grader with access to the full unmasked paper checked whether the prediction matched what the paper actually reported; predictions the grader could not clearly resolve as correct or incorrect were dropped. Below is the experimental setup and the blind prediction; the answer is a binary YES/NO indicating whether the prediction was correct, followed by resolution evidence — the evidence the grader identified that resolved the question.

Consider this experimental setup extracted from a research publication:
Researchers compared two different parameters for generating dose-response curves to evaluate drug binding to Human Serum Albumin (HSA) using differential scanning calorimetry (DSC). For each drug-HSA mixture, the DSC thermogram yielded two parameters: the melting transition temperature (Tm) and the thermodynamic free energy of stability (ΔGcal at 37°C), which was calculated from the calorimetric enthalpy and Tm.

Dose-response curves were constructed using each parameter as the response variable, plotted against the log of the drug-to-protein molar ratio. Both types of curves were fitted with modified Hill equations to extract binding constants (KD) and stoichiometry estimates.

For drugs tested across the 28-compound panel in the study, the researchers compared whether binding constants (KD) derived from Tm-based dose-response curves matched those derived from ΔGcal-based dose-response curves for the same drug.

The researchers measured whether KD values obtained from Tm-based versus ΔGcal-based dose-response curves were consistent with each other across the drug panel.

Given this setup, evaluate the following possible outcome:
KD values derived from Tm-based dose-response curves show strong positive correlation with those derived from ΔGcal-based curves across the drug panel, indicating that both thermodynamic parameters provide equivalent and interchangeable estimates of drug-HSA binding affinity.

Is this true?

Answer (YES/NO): NO